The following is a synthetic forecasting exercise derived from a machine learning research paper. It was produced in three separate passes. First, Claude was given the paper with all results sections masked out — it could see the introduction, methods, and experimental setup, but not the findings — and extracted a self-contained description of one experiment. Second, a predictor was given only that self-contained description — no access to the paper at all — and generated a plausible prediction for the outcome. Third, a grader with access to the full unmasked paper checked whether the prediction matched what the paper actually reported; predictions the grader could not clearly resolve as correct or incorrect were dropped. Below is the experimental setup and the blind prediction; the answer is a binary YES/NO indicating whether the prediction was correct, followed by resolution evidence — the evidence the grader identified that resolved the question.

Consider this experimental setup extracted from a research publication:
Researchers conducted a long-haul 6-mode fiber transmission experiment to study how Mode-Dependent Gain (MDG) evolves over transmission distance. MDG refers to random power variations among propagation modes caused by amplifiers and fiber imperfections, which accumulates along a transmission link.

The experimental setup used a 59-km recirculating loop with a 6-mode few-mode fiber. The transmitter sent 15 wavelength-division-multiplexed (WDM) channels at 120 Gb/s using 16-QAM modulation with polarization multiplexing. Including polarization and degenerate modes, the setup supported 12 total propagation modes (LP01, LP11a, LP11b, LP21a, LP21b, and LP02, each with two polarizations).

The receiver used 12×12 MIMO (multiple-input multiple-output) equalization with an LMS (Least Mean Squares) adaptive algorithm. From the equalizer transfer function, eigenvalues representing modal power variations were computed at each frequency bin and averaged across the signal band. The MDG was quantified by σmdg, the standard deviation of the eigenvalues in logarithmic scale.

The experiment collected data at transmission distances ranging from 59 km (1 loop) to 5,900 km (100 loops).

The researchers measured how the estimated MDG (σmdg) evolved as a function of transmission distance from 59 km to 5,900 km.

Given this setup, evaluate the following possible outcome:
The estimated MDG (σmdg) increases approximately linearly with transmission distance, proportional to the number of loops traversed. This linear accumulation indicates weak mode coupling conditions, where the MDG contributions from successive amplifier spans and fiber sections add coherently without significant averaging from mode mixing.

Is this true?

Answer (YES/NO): YES